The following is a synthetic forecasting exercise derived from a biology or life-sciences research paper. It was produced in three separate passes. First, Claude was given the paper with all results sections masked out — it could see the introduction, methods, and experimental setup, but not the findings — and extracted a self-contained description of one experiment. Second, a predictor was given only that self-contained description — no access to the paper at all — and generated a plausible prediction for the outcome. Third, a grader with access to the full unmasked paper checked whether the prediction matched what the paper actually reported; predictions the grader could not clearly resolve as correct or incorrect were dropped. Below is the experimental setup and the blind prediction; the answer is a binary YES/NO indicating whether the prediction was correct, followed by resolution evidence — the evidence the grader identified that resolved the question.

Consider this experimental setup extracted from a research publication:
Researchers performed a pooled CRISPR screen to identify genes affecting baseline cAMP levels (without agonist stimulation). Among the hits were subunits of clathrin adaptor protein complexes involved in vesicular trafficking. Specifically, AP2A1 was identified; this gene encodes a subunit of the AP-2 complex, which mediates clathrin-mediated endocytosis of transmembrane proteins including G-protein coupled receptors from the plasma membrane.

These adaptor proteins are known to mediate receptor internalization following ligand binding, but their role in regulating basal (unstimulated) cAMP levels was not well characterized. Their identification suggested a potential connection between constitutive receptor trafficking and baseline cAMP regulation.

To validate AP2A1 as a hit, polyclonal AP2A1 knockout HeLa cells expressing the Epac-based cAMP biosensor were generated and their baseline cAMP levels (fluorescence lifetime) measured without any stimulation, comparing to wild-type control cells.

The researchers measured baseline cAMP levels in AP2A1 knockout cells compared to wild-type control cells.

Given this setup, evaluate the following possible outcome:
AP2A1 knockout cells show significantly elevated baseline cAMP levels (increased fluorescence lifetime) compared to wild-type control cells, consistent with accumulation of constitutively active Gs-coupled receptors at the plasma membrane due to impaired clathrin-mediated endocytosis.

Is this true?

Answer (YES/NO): NO